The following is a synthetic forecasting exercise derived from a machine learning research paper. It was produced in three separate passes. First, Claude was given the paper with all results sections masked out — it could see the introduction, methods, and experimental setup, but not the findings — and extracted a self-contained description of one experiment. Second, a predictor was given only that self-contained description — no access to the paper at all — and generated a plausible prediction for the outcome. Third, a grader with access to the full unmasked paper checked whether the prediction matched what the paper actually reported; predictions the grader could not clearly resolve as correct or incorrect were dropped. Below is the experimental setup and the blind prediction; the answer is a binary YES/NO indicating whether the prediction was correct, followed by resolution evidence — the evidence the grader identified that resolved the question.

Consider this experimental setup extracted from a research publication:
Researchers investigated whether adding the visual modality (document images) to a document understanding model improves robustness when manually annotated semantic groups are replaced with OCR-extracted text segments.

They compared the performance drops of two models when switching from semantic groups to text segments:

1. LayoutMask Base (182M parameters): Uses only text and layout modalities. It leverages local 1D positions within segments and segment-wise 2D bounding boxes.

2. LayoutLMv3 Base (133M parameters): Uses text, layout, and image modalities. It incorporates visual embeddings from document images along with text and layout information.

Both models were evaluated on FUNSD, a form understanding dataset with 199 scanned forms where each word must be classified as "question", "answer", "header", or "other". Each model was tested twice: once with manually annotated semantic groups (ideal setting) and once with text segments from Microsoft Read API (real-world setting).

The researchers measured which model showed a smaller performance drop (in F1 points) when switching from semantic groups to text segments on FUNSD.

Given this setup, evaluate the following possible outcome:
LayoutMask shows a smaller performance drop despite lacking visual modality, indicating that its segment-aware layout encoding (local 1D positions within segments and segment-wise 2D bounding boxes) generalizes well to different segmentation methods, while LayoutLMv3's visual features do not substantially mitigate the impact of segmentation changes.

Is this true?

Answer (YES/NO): NO